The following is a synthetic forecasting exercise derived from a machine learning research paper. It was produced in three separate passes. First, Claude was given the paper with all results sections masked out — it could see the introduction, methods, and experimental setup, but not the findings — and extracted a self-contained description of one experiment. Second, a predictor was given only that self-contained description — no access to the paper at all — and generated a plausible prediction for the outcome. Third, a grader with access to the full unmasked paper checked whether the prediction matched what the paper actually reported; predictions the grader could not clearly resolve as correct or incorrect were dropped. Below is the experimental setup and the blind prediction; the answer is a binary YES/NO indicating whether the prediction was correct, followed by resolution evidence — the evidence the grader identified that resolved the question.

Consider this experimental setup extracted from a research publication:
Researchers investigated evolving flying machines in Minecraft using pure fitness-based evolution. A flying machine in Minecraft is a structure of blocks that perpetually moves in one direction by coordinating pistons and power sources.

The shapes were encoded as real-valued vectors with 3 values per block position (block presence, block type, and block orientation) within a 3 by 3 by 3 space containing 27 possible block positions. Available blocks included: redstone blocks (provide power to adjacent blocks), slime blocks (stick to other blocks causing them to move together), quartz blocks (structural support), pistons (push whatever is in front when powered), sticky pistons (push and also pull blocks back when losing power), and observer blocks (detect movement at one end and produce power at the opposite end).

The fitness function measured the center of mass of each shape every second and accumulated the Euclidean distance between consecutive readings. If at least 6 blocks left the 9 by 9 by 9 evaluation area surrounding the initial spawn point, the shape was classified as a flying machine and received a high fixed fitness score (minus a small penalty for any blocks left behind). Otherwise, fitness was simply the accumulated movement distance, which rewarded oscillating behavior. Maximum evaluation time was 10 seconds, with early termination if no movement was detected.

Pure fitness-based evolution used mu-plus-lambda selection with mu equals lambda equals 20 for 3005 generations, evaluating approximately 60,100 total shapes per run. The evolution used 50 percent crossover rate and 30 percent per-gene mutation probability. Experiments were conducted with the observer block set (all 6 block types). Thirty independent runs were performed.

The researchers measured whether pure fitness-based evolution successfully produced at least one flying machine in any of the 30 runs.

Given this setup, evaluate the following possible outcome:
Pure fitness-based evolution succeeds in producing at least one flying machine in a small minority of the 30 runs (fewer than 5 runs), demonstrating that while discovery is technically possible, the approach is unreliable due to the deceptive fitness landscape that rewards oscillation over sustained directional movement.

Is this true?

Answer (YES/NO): NO